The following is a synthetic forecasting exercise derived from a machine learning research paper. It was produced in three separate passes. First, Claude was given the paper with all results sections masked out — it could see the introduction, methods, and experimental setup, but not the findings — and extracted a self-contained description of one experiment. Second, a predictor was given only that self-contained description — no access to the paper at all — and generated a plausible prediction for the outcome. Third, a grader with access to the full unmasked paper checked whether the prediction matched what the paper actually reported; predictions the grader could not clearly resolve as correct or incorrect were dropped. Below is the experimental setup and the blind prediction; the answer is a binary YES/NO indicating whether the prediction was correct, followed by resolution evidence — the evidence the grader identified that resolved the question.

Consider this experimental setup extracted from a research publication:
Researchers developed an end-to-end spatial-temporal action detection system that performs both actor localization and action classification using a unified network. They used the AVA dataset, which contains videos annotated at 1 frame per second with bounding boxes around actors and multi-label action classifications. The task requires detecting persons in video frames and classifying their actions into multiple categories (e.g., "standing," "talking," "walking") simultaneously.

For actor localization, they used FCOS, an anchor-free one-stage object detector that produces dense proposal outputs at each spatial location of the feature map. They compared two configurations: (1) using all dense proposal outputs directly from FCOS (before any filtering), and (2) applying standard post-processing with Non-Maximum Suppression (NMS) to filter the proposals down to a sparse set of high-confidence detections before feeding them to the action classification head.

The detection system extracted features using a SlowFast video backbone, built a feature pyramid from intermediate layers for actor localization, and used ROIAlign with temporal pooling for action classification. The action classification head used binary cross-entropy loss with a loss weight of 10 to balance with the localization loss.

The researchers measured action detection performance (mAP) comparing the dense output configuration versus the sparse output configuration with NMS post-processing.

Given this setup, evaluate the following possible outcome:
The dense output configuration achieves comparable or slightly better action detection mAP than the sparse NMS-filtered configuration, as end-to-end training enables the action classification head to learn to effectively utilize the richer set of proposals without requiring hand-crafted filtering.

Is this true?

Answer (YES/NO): YES